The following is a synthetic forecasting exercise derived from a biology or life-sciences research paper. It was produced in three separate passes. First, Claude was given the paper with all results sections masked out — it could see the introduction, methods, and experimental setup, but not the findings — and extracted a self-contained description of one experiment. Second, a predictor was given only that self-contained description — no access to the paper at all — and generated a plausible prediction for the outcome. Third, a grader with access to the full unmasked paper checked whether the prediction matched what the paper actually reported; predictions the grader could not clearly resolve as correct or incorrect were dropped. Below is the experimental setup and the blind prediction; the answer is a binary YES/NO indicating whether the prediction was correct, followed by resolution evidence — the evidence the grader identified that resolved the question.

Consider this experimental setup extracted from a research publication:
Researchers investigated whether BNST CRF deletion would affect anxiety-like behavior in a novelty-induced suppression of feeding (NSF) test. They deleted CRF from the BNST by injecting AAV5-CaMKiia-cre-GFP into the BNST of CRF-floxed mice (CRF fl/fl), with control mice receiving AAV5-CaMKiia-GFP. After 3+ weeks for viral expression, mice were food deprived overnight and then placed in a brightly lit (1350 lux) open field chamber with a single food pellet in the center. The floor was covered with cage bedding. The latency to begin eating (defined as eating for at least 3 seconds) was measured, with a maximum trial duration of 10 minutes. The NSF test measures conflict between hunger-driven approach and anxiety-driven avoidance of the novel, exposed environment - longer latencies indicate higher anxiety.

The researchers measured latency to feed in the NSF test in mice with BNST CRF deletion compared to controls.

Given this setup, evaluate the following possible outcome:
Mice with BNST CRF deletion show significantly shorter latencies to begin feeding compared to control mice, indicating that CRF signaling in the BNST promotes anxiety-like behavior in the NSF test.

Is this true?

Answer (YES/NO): NO